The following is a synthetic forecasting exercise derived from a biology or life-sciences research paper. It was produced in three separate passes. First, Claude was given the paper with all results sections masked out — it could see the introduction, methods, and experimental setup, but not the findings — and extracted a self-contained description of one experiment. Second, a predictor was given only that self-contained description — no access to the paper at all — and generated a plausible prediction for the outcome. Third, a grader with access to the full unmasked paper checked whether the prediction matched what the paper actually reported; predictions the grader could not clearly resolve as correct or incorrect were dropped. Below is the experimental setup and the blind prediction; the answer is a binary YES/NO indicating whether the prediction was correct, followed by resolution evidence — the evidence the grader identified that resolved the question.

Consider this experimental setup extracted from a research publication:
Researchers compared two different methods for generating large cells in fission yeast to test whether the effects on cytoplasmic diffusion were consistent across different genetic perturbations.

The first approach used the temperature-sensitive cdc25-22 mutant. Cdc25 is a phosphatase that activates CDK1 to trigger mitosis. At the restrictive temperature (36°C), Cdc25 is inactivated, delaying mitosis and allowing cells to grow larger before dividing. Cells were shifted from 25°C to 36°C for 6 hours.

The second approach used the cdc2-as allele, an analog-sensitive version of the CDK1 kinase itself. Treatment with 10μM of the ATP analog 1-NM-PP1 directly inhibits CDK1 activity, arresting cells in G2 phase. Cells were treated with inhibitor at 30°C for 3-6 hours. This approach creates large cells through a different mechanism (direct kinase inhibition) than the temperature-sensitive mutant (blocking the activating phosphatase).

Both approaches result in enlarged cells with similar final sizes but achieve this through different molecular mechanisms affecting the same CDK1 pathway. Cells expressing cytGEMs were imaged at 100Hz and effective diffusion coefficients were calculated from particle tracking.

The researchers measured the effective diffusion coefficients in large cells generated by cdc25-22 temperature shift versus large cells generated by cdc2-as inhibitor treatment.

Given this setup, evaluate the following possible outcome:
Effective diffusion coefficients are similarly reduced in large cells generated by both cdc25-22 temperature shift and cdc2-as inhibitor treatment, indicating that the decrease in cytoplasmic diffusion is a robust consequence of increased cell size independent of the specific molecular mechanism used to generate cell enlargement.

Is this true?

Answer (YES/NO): NO